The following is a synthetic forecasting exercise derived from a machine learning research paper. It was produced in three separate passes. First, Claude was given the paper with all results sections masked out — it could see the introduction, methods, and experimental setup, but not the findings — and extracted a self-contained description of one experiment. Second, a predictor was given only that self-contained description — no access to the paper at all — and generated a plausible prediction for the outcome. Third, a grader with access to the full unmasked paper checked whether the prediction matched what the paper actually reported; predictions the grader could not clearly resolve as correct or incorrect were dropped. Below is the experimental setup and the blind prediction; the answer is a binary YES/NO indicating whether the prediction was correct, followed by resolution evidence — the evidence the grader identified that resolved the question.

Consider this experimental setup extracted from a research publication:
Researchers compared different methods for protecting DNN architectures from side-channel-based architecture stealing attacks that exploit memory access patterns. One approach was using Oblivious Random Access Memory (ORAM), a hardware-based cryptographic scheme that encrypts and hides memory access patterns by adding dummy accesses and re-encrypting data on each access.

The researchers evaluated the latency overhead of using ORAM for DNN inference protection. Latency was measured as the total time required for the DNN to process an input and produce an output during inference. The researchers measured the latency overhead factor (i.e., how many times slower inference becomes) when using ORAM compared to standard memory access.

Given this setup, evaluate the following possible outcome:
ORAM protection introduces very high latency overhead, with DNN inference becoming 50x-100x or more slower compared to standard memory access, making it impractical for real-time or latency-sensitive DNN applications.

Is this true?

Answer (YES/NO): NO